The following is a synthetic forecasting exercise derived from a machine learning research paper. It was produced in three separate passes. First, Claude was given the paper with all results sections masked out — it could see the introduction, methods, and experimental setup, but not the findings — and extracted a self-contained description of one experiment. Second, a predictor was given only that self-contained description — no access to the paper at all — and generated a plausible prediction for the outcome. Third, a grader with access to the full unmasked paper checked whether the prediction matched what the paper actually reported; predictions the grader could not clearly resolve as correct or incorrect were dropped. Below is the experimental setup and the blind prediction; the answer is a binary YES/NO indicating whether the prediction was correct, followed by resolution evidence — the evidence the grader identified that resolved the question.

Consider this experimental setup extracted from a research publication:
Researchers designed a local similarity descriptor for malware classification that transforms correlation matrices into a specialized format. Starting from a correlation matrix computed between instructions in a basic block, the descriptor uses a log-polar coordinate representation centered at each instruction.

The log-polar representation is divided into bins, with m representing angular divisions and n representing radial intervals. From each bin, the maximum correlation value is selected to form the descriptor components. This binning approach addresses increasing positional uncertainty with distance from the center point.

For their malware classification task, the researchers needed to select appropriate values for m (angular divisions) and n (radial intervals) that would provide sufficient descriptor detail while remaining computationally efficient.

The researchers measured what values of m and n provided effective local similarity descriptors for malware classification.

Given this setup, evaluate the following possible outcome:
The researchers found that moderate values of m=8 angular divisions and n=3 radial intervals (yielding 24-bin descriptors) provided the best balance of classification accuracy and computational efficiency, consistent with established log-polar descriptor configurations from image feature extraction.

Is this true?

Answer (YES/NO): NO